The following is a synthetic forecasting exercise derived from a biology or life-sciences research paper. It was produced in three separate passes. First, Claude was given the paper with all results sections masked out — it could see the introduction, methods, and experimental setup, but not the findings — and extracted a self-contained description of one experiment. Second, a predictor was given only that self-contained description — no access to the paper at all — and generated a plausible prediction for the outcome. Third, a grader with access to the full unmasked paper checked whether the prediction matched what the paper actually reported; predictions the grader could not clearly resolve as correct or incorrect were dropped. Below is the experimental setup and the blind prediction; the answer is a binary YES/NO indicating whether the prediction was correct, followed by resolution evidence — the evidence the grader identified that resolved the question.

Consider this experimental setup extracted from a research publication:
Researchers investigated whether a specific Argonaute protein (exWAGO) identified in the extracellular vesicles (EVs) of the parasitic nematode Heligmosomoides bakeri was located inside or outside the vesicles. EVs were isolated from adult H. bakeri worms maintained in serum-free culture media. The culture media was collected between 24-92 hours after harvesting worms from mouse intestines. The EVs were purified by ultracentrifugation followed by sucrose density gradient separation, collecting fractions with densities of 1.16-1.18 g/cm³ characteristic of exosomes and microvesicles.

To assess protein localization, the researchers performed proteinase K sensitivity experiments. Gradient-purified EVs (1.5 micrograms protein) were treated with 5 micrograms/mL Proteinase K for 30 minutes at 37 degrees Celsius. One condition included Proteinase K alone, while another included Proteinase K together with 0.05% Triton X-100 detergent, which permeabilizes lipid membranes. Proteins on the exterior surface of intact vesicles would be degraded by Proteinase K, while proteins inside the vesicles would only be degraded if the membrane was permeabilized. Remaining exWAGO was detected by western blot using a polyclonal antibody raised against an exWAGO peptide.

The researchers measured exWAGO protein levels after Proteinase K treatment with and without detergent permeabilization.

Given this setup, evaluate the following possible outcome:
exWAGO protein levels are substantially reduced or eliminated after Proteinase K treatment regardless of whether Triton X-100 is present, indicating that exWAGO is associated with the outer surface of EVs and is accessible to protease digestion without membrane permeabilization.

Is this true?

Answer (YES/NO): NO